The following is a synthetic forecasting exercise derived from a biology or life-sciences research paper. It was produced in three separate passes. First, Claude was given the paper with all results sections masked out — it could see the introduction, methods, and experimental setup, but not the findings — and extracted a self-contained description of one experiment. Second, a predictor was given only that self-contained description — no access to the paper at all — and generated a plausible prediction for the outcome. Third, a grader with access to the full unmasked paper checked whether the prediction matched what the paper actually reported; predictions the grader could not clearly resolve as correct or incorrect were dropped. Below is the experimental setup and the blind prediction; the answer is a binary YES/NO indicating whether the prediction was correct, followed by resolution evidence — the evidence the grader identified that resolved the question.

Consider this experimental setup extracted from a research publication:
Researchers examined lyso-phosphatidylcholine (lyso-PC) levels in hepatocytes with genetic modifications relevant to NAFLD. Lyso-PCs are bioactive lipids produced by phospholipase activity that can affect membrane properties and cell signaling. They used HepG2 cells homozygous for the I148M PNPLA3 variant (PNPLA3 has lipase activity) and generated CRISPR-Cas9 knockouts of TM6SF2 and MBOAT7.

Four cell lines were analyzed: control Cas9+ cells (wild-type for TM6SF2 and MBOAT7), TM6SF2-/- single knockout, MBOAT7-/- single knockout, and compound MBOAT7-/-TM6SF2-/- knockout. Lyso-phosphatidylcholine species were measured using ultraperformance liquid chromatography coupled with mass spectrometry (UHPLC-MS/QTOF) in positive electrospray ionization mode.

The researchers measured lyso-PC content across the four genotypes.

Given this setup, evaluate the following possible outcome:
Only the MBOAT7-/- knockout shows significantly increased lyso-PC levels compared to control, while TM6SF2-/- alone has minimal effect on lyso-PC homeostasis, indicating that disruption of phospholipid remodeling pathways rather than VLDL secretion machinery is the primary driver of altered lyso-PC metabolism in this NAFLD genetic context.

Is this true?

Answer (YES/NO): NO